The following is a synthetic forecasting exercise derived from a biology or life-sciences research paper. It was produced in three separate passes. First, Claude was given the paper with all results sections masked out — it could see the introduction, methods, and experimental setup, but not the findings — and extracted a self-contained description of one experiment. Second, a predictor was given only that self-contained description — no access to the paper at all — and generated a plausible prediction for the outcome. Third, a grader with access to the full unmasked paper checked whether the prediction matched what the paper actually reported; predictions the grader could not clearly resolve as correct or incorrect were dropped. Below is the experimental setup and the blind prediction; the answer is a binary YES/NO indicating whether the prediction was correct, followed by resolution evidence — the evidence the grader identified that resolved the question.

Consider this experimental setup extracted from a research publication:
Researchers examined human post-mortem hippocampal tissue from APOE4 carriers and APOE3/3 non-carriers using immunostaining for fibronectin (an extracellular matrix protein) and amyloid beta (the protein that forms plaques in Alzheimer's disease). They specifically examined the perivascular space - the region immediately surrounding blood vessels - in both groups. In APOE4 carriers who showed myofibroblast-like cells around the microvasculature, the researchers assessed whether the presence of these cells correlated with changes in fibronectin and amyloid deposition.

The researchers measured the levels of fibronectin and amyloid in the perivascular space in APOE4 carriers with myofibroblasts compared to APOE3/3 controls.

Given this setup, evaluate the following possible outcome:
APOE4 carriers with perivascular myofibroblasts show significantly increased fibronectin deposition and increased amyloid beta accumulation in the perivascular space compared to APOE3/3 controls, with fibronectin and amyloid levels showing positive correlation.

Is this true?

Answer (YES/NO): YES